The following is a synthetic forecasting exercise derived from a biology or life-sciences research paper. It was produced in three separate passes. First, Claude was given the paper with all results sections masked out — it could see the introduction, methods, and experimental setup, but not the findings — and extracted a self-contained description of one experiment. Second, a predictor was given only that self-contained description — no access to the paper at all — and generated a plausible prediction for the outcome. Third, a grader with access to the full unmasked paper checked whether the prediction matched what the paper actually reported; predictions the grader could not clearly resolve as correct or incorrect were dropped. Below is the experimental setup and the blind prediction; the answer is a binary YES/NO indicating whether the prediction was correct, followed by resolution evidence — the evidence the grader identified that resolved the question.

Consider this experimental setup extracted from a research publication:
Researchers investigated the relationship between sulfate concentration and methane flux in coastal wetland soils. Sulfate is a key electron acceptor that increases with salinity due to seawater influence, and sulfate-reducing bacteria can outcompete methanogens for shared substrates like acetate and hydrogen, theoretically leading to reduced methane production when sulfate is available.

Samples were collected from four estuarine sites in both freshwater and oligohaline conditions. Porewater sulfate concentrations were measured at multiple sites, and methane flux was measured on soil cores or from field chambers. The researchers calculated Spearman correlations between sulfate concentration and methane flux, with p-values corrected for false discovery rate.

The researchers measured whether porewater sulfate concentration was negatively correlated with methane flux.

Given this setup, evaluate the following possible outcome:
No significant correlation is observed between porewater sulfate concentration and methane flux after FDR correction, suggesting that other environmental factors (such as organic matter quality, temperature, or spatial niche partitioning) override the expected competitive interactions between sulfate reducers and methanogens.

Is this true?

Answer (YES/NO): YES